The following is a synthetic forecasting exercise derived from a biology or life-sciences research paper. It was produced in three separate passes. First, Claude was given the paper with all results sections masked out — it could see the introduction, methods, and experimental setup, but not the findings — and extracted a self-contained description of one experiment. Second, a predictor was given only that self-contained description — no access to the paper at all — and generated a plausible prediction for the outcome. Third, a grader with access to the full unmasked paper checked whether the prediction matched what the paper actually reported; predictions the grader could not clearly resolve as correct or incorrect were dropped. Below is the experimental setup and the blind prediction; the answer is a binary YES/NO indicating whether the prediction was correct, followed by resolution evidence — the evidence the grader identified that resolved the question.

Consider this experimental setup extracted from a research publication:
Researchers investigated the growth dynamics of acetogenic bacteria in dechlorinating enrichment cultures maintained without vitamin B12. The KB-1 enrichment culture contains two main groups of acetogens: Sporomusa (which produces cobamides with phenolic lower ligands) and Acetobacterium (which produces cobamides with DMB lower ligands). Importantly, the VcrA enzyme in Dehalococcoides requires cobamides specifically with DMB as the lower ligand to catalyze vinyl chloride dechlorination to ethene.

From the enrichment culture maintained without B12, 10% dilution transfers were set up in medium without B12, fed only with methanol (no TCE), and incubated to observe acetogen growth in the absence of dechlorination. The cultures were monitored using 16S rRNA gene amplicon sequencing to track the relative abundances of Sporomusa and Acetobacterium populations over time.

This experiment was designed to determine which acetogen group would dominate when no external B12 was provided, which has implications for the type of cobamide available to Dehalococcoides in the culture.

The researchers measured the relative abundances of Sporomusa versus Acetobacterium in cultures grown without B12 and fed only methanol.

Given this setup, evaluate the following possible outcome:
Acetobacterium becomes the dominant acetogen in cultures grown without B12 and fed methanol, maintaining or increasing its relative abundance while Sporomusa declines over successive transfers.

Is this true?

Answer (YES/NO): NO